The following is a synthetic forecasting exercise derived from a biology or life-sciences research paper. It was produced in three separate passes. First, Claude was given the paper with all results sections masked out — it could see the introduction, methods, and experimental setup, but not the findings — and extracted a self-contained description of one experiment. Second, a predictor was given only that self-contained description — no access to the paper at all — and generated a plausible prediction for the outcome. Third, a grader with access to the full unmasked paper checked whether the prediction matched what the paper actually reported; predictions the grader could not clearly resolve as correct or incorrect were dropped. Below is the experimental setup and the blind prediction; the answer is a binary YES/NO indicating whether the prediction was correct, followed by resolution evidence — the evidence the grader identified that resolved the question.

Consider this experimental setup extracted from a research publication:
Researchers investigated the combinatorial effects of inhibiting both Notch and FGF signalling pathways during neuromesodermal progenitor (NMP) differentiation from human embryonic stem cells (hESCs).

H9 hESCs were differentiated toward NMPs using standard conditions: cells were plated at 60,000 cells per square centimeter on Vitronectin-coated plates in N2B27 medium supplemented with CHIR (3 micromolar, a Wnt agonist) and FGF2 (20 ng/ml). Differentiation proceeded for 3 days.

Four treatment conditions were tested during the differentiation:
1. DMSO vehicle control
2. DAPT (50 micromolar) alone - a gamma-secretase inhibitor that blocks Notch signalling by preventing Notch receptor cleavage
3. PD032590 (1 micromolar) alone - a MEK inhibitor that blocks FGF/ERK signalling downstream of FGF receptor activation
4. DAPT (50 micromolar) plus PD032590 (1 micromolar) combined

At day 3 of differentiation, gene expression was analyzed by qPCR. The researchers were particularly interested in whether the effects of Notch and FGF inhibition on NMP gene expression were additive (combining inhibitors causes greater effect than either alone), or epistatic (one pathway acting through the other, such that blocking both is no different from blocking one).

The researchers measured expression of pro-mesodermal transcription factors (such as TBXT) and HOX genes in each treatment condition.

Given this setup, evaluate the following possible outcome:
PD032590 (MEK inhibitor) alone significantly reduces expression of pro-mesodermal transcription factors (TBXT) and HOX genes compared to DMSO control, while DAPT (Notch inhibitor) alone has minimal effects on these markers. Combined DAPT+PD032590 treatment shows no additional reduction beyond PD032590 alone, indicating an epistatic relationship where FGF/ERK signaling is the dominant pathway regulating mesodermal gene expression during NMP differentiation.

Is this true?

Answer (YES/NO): NO